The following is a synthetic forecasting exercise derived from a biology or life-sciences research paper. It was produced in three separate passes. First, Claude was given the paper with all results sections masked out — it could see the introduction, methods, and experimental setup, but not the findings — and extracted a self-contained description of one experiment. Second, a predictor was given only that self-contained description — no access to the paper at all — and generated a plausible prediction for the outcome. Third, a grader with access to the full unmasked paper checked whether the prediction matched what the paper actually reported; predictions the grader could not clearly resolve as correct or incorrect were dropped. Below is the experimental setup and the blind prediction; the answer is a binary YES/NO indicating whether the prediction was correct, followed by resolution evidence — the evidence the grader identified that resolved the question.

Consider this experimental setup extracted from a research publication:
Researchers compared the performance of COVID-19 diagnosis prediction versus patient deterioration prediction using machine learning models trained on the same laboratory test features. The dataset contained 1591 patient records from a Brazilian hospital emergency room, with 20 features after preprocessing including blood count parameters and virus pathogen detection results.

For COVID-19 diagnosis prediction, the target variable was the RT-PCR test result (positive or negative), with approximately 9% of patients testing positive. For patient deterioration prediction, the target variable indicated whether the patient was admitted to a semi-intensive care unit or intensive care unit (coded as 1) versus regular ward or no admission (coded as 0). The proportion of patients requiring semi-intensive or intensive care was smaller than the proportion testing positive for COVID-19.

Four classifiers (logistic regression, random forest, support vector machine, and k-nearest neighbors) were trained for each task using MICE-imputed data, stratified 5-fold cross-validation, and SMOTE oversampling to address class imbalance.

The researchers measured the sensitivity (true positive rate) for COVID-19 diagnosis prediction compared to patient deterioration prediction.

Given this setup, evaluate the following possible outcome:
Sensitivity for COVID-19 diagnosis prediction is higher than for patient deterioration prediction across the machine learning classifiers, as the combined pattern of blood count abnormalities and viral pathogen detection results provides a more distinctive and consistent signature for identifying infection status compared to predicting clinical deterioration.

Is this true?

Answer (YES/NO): YES